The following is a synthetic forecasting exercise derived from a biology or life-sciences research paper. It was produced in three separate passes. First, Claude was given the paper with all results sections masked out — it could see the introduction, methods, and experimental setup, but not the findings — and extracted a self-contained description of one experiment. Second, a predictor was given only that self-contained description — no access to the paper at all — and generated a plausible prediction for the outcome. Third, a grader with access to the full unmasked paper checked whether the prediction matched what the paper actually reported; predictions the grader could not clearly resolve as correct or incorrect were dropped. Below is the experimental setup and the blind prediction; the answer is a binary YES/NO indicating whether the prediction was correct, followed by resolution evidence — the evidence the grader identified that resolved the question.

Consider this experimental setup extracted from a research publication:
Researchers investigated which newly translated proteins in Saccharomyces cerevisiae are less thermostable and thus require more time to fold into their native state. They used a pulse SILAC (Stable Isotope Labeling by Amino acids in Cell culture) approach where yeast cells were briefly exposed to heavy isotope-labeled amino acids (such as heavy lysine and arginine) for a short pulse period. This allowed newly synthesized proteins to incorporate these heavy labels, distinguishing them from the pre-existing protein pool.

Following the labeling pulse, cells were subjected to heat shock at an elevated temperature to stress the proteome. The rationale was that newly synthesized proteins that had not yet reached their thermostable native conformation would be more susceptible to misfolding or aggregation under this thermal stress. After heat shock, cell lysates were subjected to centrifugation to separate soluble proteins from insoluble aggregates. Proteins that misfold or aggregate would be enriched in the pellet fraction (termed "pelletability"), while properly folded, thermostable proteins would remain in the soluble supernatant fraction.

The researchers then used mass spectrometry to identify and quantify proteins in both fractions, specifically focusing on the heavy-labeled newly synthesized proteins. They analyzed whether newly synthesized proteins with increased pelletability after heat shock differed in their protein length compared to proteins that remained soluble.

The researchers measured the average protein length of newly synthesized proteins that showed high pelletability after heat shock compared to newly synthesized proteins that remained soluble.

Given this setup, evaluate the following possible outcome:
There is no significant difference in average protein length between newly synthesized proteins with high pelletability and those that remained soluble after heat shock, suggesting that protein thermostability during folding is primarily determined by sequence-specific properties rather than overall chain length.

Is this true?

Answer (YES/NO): NO